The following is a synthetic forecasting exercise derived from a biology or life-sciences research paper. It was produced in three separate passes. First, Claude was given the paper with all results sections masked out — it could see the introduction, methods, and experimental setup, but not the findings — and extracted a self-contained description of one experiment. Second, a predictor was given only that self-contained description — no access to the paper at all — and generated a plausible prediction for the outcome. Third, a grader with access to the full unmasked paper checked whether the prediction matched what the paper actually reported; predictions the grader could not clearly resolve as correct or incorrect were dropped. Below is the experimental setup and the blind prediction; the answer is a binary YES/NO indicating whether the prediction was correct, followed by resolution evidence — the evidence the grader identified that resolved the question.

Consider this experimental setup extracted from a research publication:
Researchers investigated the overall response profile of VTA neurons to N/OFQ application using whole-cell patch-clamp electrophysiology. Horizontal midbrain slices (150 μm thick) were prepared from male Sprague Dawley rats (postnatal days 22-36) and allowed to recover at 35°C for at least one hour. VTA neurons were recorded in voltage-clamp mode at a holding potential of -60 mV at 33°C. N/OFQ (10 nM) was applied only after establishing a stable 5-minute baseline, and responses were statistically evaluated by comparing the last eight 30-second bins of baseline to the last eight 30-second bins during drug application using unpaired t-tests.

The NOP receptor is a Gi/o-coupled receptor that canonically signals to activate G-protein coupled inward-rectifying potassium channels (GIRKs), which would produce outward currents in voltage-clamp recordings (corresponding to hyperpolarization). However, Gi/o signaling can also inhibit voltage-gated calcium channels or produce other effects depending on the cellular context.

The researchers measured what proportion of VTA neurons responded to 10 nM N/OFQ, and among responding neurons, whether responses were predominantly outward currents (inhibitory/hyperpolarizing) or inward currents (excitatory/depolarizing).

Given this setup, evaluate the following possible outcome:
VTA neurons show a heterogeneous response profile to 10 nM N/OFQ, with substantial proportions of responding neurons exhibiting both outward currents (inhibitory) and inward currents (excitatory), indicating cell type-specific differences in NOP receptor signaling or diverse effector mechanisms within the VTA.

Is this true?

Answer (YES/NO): NO